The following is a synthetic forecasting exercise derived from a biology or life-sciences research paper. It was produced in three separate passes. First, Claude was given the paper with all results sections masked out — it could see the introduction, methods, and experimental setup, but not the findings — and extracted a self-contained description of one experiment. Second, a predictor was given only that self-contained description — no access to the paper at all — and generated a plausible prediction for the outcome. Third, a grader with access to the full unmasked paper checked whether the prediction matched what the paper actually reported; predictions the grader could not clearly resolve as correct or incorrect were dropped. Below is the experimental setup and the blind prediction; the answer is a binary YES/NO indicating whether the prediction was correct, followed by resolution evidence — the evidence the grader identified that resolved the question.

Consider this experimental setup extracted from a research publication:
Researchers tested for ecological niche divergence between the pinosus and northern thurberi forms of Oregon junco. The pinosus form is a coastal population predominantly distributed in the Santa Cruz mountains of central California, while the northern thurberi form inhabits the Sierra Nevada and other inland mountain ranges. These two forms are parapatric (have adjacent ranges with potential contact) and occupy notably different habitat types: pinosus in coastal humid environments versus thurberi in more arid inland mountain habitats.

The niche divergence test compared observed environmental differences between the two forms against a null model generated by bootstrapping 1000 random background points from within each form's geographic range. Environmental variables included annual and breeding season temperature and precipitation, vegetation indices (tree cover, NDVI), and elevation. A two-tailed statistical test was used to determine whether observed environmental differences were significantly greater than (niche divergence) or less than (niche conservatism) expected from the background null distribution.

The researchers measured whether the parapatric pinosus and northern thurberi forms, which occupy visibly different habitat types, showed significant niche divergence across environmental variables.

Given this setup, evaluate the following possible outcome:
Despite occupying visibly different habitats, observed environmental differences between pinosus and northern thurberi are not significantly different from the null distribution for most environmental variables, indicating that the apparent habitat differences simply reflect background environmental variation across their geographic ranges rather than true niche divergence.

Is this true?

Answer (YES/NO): NO